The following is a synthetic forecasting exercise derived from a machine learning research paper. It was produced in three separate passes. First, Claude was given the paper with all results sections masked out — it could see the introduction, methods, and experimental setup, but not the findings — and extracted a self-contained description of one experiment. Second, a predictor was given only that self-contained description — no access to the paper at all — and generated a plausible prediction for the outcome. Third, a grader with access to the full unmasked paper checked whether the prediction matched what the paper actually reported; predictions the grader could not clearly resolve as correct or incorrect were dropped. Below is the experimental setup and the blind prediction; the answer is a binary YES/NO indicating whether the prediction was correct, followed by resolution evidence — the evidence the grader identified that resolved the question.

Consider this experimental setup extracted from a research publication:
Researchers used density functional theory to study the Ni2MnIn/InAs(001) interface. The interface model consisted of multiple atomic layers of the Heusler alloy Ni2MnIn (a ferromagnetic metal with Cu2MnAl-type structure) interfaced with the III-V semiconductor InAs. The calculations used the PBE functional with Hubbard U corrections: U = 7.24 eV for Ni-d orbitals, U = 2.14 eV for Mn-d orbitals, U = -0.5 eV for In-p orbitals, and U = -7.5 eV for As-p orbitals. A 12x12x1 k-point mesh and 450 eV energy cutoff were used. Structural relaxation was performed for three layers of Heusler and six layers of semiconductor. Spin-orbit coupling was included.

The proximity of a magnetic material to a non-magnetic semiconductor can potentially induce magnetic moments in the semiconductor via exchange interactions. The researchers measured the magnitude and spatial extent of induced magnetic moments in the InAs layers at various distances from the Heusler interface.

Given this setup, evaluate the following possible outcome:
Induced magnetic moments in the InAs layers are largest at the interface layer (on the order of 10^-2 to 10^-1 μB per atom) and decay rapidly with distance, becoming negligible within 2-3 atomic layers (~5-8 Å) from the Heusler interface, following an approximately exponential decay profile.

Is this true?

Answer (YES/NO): NO